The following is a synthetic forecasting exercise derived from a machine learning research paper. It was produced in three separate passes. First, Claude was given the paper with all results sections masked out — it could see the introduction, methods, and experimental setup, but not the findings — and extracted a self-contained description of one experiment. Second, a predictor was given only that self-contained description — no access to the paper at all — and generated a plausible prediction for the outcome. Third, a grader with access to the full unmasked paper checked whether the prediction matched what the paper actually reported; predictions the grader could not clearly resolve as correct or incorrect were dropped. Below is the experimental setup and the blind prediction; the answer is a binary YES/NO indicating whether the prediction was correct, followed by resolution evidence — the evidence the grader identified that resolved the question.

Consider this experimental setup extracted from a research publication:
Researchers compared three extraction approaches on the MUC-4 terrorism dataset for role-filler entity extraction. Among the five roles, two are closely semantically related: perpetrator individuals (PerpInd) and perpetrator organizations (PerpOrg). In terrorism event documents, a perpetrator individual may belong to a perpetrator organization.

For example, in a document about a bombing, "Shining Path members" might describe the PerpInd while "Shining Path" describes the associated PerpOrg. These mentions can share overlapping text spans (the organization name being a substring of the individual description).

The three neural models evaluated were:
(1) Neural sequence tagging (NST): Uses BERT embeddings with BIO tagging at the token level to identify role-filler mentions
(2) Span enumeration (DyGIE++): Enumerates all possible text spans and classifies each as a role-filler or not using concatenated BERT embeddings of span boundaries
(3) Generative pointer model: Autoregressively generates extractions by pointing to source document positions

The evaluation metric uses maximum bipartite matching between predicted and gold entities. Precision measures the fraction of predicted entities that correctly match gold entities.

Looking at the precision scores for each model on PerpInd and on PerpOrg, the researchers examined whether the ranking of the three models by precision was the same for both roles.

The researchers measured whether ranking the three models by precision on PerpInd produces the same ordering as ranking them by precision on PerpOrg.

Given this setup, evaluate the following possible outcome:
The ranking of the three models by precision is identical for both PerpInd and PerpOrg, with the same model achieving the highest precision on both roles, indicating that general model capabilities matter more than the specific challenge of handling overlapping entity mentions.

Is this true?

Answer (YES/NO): NO